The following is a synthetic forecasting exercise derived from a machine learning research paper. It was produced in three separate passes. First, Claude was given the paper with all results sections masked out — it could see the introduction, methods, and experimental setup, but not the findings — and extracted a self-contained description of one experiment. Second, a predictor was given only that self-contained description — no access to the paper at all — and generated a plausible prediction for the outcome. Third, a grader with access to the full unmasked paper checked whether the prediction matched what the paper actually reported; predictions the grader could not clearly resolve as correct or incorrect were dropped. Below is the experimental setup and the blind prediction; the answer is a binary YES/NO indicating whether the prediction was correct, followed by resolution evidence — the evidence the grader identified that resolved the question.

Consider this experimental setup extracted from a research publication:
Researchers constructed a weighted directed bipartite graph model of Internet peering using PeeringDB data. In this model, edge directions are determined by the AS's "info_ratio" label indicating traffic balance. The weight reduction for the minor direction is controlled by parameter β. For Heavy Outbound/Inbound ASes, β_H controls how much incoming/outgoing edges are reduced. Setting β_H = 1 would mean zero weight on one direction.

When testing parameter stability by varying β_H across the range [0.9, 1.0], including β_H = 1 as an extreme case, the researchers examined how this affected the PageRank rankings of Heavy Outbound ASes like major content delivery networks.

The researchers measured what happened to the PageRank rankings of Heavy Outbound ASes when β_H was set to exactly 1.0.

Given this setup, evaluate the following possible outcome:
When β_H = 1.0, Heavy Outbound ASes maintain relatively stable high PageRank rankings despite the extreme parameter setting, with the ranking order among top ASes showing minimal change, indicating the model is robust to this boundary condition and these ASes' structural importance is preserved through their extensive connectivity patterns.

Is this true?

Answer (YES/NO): NO